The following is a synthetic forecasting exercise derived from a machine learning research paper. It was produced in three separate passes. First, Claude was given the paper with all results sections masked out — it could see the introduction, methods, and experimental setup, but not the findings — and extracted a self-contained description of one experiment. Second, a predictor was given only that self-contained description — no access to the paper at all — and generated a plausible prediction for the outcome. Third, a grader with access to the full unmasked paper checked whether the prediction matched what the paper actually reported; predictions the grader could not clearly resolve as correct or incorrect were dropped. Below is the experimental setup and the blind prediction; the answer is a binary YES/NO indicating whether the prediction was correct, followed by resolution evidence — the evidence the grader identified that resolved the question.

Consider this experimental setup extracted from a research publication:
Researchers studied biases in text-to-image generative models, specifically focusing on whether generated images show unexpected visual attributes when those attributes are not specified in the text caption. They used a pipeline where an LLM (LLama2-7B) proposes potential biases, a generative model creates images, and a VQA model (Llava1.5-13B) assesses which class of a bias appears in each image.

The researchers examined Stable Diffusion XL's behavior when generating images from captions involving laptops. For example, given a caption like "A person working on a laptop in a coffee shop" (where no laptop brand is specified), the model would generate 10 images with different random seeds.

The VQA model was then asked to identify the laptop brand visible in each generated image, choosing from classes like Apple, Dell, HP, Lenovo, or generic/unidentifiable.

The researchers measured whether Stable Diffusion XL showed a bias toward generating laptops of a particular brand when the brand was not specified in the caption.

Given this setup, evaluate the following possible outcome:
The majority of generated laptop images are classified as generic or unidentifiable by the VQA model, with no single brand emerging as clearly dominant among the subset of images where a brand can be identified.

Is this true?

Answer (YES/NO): NO